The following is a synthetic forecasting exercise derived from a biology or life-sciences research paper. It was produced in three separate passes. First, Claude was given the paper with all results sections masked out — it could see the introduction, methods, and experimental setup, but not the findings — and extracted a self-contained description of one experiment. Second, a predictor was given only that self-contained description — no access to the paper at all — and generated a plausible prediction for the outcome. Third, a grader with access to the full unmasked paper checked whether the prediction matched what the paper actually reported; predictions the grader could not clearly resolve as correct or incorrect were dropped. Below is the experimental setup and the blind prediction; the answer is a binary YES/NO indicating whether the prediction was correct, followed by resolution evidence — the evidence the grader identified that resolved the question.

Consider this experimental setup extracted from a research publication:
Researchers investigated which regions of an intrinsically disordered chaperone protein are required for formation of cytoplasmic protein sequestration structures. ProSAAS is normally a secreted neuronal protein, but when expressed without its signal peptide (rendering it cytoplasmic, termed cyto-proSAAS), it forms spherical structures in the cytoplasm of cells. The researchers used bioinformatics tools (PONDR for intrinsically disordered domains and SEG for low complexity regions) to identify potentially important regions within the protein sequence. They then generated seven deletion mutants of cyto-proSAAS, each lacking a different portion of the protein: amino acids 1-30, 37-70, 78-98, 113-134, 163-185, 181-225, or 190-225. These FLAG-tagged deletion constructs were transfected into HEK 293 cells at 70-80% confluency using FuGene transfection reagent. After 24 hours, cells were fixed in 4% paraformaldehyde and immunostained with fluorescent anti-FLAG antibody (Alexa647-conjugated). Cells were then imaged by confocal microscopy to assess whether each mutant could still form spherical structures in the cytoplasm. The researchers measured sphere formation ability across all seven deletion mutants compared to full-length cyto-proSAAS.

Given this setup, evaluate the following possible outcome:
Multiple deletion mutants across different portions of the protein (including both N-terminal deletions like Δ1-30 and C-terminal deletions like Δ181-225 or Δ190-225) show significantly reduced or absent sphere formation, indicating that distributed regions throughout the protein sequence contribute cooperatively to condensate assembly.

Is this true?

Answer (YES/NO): NO